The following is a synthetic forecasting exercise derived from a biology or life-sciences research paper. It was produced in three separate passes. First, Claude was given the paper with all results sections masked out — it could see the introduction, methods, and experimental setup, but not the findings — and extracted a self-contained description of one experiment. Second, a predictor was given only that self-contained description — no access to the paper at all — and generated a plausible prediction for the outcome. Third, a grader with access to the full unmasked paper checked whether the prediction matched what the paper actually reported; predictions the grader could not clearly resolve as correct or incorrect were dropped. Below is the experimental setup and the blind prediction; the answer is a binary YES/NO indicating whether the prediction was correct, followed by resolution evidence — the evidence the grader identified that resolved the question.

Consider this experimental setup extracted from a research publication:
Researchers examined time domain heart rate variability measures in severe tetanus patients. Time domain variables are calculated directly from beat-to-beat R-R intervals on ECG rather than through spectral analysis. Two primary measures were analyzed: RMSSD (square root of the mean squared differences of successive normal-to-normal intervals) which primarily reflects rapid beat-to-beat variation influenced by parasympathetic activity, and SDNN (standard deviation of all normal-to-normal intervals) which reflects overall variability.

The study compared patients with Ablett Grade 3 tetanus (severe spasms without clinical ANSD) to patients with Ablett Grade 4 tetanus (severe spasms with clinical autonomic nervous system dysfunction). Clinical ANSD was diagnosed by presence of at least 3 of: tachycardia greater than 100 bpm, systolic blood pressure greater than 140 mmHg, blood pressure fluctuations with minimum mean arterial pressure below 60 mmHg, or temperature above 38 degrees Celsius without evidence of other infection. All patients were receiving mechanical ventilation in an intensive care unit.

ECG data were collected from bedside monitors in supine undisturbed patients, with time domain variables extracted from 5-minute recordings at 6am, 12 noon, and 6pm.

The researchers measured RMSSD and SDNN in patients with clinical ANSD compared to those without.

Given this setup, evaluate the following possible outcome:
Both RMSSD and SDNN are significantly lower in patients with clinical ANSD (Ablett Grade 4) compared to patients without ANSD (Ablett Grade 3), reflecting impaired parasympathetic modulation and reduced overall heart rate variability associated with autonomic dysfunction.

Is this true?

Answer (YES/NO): NO